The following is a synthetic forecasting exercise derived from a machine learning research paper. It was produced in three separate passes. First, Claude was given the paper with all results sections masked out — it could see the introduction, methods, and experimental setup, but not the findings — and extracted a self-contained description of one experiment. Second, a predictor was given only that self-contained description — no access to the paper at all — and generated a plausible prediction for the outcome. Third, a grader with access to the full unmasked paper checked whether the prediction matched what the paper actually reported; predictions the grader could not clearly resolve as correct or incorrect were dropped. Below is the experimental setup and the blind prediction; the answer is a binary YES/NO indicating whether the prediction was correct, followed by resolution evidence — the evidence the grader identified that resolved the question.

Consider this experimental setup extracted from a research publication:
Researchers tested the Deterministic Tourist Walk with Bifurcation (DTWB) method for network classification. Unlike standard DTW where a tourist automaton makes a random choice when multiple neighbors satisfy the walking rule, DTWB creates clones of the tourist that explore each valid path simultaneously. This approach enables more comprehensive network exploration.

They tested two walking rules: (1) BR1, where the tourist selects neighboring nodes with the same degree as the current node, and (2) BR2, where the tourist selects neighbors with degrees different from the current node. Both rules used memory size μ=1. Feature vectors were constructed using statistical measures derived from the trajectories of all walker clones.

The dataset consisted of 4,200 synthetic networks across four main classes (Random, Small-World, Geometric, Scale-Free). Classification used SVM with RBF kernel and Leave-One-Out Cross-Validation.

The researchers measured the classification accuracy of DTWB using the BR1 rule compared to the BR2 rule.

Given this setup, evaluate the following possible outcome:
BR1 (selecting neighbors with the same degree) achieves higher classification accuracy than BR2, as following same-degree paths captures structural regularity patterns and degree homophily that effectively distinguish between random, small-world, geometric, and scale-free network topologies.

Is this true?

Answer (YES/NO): NO